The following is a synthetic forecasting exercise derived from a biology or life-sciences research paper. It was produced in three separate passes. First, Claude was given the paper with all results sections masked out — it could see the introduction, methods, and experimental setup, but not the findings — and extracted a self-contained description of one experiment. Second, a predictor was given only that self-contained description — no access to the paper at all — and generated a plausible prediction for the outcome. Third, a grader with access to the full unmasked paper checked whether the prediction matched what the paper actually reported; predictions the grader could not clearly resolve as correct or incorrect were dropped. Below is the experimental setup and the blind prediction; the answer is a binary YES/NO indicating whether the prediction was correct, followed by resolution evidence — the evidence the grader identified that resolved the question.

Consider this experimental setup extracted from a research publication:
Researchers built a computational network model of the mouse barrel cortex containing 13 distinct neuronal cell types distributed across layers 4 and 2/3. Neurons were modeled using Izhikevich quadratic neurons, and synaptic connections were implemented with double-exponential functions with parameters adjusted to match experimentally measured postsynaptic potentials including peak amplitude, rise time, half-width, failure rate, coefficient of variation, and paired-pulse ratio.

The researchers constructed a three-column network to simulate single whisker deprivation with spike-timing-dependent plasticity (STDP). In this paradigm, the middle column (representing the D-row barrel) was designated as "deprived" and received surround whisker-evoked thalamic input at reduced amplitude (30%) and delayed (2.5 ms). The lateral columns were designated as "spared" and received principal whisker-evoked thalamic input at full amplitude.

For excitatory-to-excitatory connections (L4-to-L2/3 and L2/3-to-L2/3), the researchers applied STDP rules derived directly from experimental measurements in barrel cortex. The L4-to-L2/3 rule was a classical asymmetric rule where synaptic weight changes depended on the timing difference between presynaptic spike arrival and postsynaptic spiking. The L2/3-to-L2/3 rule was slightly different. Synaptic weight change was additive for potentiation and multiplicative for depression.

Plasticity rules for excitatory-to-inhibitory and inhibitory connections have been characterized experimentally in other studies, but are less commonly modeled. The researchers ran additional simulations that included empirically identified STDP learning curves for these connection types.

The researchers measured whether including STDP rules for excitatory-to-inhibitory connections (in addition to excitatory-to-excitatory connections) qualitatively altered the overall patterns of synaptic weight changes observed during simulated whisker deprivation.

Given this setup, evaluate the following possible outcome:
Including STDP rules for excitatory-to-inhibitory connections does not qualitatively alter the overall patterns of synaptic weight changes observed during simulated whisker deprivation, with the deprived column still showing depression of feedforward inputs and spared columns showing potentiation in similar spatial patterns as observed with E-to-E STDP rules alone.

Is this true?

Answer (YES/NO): YES